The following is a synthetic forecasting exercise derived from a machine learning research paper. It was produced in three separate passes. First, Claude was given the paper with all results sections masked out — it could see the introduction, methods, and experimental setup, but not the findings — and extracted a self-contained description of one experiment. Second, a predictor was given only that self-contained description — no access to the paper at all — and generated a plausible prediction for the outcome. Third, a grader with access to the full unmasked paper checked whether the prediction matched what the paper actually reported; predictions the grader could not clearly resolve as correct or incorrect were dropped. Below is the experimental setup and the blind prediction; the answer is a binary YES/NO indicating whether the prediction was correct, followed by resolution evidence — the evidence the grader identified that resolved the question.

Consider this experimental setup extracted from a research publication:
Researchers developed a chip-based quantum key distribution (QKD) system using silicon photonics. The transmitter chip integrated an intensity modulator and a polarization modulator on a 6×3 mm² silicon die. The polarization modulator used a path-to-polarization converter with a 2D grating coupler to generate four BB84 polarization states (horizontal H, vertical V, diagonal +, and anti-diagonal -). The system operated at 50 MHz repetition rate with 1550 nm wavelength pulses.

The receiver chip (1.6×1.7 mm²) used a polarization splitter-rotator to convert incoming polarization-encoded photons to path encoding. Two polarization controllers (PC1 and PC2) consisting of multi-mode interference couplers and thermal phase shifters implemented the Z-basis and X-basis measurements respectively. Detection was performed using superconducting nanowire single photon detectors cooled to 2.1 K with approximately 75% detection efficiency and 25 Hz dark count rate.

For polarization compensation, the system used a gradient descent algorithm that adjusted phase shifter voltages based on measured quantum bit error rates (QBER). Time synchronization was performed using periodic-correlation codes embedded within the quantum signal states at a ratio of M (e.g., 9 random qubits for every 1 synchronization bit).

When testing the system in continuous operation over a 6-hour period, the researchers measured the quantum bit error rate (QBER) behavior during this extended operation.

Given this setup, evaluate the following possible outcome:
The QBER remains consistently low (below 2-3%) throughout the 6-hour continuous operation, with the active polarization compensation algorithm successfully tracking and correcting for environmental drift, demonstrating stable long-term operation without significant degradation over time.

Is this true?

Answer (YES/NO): NO